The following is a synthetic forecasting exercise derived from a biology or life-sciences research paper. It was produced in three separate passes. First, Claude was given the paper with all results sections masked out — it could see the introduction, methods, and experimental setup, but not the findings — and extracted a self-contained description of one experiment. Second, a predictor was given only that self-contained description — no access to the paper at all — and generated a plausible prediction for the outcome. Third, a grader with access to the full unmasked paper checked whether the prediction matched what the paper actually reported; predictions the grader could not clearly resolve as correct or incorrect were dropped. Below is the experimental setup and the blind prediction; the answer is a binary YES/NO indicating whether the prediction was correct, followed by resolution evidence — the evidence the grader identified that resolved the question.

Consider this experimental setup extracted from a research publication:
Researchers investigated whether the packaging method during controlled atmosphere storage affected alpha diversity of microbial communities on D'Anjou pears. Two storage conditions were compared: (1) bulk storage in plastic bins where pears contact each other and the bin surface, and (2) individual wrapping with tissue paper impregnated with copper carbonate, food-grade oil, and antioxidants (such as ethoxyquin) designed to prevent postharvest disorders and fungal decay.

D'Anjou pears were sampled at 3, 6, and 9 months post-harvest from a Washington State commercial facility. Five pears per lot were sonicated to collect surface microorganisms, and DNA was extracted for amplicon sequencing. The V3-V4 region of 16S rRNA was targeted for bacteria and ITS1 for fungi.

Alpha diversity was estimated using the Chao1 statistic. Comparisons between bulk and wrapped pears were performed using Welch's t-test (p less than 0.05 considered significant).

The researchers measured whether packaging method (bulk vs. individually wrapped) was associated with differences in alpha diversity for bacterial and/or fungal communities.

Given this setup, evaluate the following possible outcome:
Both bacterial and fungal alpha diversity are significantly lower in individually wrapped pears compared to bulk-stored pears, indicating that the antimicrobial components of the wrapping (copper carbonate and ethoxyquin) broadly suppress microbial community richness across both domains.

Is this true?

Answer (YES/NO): NO